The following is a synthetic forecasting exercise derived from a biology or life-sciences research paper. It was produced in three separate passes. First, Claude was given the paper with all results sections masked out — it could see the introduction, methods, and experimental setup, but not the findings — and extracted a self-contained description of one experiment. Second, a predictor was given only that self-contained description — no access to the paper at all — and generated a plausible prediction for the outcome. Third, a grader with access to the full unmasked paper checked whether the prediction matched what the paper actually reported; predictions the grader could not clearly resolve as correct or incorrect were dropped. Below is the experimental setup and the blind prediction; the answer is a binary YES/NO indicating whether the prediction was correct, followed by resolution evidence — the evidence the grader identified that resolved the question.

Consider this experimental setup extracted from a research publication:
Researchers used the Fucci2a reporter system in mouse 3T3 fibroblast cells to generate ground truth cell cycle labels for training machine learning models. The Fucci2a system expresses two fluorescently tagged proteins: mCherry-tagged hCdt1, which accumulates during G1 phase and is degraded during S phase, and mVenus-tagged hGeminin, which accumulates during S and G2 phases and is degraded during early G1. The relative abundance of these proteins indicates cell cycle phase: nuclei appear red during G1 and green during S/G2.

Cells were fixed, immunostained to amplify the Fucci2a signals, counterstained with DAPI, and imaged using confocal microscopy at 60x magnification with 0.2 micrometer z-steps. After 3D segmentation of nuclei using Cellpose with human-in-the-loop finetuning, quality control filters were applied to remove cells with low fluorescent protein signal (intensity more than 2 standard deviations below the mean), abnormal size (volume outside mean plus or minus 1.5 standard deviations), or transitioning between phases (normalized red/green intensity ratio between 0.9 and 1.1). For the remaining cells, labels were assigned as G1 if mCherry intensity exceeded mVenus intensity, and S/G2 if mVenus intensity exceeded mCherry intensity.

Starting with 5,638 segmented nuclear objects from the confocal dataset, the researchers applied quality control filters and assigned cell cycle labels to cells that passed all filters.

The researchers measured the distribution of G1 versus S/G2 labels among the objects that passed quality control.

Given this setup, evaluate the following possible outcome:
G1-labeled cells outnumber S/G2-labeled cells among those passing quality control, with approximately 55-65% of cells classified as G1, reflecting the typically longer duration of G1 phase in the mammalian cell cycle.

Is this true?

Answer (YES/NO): YES